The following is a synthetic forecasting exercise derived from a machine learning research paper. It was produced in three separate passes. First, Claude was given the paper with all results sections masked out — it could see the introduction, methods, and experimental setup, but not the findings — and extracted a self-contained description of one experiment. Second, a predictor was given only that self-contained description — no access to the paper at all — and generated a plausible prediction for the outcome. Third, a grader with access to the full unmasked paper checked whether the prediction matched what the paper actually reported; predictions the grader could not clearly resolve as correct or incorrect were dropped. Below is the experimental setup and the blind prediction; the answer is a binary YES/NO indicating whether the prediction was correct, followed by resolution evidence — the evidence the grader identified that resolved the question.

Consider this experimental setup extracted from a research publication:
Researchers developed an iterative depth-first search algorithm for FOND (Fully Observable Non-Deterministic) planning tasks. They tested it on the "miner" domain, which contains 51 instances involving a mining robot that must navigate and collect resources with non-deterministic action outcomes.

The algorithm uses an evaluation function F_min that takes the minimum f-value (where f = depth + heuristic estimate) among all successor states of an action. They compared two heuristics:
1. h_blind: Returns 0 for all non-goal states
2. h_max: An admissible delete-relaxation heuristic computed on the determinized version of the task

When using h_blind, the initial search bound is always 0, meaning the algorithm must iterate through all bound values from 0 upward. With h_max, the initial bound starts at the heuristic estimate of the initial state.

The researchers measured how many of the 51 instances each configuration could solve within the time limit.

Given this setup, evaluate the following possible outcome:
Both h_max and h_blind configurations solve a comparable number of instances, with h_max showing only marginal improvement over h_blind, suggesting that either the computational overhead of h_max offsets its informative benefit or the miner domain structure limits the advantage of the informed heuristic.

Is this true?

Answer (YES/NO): NO